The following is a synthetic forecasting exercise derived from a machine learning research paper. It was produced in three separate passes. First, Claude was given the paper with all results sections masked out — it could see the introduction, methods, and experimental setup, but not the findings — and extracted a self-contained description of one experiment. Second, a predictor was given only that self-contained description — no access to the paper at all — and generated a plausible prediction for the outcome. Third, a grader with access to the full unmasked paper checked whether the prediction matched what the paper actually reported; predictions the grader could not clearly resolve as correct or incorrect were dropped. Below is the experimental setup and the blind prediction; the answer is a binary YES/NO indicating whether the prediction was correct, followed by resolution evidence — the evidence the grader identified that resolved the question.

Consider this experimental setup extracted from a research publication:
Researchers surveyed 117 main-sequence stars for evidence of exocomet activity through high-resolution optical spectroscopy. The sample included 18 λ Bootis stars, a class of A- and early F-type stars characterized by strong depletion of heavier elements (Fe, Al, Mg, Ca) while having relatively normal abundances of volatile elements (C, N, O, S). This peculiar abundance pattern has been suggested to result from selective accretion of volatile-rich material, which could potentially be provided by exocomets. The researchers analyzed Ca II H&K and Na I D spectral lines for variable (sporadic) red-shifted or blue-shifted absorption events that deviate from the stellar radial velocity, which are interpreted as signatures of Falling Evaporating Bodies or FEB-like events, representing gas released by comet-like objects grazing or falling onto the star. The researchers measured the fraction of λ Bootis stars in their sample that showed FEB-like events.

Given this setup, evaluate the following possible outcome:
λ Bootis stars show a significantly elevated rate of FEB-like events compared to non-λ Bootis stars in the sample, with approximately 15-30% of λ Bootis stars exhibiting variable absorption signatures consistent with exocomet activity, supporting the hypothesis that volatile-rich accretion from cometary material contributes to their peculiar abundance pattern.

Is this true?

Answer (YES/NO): NO